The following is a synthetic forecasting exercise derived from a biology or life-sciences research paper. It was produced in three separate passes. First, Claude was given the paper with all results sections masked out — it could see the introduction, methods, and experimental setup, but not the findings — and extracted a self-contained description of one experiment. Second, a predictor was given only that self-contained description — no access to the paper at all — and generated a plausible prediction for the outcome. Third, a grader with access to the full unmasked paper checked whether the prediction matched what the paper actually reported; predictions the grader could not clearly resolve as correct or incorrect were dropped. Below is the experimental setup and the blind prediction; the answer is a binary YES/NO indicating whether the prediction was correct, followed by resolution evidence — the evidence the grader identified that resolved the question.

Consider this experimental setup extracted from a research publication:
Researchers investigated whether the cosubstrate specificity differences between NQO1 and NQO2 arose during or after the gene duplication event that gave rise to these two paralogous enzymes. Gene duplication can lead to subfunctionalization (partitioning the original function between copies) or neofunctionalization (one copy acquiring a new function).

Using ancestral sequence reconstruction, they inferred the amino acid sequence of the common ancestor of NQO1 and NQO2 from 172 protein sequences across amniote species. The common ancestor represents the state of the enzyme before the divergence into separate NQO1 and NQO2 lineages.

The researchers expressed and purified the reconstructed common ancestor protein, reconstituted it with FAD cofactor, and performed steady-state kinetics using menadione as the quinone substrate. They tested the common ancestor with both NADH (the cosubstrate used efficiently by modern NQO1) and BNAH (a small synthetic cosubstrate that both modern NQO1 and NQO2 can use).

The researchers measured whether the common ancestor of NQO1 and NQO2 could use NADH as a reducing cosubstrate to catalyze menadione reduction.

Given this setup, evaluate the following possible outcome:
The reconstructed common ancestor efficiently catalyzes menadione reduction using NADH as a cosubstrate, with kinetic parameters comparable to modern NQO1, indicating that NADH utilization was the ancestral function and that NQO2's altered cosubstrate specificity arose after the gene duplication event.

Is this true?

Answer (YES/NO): NO